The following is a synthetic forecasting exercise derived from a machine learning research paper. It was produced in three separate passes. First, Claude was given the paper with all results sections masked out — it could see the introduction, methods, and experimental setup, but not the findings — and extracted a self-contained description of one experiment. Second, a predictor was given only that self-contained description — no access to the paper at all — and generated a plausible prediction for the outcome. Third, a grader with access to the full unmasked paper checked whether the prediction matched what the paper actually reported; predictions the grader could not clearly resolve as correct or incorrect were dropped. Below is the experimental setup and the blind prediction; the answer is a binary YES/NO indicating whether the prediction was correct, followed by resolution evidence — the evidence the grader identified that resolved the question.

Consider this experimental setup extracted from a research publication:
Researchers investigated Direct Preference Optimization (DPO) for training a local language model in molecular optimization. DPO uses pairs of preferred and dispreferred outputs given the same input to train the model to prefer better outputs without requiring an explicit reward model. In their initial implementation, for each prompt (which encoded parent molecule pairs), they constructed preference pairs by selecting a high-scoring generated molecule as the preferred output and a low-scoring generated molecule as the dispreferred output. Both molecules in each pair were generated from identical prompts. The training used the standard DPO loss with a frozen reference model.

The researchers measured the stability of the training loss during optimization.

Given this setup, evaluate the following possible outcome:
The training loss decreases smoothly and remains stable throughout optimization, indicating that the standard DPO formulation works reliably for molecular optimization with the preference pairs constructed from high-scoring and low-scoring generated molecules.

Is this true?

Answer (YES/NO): NO